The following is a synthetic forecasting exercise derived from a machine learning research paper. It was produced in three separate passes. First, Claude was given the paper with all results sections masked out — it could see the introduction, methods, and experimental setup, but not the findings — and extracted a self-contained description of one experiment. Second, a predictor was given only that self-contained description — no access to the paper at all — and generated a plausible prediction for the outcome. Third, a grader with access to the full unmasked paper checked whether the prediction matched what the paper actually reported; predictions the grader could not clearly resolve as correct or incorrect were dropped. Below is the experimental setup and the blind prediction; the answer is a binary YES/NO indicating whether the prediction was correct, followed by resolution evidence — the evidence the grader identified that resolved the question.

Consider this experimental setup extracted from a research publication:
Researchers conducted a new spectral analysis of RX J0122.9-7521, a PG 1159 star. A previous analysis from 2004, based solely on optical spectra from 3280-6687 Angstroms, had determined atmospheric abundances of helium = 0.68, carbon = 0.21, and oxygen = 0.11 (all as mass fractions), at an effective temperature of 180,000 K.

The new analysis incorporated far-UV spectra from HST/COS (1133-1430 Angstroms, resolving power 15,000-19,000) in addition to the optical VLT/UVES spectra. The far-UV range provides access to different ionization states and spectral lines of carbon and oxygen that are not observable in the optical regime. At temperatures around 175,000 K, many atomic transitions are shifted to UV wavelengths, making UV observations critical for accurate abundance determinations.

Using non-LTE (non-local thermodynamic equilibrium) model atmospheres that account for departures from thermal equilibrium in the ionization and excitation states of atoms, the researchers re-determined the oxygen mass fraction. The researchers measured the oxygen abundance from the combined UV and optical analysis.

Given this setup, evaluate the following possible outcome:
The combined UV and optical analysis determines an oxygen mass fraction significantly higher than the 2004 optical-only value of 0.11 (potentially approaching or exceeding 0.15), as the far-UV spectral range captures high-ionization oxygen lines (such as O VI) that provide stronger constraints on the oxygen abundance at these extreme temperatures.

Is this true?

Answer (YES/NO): NO